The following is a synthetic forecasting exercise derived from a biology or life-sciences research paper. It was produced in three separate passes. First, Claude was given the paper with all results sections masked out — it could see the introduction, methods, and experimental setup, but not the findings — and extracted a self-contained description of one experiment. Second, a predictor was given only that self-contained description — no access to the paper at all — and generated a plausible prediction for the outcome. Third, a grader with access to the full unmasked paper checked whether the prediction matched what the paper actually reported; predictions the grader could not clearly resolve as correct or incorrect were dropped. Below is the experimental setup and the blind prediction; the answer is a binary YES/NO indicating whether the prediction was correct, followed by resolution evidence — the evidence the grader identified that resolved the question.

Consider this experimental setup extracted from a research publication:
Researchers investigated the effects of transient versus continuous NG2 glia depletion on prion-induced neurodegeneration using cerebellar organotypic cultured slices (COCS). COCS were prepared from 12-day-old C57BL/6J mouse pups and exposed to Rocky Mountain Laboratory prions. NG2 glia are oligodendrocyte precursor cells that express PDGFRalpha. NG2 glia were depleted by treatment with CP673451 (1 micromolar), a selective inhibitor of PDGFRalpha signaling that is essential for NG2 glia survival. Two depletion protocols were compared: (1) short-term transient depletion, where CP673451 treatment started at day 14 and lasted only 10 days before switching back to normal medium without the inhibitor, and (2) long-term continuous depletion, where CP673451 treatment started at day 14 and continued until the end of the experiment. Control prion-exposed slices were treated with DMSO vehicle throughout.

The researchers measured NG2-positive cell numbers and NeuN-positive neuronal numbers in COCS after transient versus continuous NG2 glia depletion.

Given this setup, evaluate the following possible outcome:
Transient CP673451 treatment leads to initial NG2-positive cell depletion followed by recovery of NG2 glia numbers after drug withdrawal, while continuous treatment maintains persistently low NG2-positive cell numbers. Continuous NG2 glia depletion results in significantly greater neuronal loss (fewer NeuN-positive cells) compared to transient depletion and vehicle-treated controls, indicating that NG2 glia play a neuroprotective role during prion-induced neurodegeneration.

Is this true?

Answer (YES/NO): NO